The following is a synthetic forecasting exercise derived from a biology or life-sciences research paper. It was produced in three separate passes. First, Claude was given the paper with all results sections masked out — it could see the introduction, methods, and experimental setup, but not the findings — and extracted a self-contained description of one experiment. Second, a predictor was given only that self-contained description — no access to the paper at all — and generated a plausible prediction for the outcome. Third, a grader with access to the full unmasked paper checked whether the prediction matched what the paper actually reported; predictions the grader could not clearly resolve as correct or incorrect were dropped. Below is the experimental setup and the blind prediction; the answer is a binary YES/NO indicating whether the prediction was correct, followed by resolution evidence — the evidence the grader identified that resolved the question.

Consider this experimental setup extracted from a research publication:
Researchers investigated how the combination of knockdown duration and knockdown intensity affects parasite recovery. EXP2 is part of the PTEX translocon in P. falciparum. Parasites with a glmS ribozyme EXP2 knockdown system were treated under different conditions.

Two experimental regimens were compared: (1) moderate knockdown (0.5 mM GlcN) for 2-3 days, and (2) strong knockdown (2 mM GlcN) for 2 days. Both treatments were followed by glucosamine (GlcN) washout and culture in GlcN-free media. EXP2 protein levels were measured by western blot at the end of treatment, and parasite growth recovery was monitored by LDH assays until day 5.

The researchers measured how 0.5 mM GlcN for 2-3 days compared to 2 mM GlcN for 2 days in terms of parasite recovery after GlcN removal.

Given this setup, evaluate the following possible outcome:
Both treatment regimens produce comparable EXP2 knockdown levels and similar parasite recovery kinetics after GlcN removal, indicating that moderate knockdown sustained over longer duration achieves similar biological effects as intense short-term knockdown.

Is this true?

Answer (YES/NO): NO